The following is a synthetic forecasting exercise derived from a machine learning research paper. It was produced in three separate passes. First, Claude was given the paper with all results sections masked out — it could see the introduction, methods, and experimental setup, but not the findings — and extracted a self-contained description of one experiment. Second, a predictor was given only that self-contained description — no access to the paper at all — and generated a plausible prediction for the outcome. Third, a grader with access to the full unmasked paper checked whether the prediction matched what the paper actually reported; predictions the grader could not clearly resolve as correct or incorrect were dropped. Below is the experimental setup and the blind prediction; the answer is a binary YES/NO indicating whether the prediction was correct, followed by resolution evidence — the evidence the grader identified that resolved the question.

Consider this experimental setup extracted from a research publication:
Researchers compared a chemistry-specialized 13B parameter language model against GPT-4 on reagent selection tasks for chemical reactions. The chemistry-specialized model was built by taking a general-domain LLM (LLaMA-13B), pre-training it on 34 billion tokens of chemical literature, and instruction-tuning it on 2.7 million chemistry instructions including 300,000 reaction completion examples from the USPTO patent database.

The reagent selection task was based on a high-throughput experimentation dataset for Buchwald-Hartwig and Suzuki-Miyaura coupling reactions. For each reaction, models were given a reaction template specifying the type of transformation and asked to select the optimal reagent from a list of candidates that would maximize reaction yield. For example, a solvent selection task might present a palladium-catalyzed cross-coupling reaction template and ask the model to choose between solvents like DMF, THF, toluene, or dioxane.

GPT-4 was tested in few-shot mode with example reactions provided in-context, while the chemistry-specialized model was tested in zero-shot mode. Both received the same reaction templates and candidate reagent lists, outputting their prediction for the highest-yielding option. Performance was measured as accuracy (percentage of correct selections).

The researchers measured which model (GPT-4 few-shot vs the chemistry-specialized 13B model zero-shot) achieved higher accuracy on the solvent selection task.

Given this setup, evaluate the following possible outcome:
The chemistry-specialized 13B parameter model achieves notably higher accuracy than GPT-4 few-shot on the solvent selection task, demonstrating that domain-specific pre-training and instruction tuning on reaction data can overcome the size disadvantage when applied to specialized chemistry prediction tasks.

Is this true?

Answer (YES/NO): NO